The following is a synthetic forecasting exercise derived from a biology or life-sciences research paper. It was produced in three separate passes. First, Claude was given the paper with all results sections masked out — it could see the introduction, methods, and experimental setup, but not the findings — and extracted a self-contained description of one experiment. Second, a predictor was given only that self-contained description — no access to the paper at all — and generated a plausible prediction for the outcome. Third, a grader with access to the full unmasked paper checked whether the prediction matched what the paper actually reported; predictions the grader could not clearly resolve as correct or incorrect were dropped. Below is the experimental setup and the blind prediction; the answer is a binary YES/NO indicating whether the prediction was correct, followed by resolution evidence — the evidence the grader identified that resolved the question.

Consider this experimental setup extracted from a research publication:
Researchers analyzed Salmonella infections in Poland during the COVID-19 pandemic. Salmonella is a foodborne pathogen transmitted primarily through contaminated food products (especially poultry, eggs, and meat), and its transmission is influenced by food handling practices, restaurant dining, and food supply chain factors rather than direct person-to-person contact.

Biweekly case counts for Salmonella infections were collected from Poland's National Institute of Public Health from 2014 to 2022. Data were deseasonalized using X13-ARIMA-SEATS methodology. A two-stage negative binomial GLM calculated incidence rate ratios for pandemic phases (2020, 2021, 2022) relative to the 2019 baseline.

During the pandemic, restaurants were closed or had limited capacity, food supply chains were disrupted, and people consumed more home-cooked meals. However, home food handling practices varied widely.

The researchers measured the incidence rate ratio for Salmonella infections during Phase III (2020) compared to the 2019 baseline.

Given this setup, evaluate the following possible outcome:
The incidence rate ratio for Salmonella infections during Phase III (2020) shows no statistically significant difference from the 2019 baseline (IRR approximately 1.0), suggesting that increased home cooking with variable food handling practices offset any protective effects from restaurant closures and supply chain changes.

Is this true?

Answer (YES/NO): NO